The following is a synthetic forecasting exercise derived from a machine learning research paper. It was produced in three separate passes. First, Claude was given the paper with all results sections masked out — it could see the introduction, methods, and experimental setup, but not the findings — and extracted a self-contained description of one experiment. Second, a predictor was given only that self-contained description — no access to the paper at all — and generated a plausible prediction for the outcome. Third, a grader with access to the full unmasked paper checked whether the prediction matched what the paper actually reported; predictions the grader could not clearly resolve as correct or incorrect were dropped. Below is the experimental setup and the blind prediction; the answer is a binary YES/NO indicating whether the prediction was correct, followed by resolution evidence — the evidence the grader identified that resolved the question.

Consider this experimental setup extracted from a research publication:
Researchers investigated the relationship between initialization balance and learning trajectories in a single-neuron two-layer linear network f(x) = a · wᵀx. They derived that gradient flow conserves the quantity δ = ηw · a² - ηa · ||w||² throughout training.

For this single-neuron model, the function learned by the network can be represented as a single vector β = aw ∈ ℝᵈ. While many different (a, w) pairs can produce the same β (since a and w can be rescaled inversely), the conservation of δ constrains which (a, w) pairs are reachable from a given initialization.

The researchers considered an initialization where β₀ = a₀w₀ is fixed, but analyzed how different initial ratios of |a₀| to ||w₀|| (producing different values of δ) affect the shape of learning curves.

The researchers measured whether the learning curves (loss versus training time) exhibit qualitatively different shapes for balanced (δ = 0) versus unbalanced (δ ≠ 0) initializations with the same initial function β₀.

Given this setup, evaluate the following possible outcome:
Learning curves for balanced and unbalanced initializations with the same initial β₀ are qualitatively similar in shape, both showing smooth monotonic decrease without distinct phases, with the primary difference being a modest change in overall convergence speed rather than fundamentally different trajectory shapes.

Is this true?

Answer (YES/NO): NO